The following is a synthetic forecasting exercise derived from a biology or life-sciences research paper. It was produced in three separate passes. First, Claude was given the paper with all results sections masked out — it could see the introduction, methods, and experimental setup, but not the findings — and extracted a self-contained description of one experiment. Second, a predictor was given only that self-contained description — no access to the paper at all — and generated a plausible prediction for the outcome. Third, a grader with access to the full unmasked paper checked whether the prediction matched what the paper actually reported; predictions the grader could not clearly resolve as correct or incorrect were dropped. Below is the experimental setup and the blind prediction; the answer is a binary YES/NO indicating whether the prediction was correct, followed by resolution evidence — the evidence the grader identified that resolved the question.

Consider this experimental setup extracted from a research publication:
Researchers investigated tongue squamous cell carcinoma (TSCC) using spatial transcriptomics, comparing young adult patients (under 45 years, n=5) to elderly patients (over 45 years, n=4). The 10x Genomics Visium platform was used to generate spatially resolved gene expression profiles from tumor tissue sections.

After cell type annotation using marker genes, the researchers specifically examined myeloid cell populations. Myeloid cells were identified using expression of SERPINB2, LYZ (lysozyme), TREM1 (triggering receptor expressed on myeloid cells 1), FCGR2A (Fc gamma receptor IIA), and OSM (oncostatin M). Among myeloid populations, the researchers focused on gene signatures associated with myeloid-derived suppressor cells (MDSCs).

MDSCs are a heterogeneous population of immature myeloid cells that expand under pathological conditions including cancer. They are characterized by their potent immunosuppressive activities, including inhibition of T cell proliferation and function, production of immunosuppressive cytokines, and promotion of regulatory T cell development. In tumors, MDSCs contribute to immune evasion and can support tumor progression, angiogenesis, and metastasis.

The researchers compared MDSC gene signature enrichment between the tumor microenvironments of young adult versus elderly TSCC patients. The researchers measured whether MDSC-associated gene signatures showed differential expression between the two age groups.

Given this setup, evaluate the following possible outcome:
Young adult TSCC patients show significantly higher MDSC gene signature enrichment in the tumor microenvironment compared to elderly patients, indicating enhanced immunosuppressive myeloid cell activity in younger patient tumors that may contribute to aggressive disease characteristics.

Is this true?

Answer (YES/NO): YES